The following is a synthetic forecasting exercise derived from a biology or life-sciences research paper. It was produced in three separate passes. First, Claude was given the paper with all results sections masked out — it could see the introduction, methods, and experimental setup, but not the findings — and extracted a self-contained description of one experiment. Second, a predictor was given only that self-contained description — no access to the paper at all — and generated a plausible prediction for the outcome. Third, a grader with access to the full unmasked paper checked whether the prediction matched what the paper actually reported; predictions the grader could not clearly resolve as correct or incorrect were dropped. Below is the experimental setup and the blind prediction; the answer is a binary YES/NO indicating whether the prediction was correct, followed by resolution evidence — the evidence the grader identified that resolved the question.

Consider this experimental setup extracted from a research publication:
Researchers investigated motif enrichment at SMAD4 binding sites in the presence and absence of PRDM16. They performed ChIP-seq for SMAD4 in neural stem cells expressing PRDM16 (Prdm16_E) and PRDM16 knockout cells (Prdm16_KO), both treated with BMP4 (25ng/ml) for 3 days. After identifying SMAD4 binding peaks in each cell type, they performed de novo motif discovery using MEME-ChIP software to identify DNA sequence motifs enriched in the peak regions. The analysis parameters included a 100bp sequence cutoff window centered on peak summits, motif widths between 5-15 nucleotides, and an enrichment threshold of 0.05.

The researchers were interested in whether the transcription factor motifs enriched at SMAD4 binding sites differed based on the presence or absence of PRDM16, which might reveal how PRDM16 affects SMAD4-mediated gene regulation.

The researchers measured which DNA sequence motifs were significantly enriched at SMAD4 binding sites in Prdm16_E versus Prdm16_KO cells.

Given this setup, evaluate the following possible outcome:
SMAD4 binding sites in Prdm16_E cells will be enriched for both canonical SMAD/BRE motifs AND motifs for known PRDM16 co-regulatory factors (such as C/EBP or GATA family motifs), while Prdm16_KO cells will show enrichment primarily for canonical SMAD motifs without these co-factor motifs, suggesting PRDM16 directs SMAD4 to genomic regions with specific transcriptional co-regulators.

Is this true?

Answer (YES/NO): NO